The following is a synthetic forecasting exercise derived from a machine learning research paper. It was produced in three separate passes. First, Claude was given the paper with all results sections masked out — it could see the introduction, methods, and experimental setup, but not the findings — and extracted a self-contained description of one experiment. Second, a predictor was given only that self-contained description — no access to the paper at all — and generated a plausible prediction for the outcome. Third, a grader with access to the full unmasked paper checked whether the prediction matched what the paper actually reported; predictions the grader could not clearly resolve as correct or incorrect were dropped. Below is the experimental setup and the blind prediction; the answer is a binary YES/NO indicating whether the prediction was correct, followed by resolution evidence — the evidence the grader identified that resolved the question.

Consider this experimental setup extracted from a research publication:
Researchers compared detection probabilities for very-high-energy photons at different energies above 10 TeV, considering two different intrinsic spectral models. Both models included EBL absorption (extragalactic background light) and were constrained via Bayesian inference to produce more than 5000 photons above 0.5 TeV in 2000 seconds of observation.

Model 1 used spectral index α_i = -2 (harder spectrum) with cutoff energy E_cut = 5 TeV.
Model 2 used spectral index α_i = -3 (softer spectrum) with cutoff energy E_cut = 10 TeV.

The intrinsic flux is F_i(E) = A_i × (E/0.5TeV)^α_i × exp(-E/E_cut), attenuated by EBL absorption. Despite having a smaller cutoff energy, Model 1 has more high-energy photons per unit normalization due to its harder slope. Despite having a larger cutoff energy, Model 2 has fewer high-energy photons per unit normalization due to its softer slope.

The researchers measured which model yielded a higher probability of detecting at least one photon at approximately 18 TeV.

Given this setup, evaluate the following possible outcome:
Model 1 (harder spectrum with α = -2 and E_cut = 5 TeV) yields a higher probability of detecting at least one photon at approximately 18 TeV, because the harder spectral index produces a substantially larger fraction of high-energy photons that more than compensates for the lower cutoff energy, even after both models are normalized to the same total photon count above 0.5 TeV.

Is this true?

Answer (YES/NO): YES